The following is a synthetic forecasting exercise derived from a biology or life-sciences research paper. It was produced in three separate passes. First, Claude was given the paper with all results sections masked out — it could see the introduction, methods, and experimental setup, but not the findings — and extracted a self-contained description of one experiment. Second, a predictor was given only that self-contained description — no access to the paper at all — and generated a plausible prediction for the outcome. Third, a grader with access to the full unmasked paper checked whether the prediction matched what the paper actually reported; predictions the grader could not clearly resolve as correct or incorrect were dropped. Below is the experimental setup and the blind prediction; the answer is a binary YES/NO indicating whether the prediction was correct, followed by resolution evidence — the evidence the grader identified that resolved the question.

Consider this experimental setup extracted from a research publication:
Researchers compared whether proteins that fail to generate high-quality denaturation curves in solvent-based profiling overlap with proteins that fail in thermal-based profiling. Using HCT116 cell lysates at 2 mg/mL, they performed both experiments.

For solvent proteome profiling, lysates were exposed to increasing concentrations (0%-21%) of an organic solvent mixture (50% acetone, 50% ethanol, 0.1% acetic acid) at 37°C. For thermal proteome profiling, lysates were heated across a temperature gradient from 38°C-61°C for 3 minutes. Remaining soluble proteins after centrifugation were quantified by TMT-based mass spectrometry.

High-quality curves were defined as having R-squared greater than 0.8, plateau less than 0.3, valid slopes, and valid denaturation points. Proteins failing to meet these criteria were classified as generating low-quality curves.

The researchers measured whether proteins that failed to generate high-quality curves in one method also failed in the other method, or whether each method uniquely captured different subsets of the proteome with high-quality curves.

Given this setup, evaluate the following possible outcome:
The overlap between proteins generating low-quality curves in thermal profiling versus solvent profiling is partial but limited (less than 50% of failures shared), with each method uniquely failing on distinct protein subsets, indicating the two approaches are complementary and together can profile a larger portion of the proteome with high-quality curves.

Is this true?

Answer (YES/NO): YES